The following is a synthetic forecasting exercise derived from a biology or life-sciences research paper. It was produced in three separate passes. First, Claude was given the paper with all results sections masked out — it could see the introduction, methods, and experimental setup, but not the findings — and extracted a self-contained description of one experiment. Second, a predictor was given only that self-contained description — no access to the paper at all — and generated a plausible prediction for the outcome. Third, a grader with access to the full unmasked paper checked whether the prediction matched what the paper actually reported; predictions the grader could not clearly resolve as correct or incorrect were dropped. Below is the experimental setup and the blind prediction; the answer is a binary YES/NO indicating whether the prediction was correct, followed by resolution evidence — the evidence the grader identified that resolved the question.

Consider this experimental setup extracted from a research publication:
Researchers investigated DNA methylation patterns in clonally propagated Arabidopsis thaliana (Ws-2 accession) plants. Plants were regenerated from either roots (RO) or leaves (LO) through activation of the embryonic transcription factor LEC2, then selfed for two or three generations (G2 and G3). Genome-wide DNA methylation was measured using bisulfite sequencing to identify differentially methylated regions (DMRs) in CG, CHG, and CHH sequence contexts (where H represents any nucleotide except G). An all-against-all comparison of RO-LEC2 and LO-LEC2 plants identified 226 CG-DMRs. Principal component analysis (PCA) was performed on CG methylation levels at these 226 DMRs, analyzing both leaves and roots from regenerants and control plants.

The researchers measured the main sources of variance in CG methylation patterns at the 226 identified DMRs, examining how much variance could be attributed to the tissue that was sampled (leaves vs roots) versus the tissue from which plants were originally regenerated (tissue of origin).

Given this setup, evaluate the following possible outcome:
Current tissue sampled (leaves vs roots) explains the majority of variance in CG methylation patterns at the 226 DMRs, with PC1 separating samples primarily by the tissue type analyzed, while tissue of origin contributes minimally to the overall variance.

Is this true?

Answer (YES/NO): YES